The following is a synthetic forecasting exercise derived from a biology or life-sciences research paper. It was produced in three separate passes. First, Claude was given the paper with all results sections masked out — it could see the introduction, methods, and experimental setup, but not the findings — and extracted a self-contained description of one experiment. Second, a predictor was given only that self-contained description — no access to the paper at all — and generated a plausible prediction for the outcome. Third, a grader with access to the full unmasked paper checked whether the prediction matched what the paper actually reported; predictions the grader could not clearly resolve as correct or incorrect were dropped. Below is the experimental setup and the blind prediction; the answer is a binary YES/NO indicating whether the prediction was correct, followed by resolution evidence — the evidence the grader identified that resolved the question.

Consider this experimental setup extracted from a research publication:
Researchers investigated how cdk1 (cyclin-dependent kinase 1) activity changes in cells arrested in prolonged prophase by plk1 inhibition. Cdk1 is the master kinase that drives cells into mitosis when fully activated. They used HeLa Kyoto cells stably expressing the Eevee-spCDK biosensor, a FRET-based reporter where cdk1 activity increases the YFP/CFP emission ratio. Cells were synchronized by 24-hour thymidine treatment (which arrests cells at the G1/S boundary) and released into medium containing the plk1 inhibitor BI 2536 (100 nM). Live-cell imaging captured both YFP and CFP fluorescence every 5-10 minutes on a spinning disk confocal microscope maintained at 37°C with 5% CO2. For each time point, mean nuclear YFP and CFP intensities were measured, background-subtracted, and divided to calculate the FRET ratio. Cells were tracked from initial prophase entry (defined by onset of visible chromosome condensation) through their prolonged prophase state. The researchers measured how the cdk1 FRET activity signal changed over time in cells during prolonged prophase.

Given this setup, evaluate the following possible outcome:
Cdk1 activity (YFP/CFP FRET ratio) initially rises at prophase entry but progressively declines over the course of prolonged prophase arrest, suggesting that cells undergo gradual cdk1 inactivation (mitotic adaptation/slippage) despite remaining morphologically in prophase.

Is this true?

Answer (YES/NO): NO